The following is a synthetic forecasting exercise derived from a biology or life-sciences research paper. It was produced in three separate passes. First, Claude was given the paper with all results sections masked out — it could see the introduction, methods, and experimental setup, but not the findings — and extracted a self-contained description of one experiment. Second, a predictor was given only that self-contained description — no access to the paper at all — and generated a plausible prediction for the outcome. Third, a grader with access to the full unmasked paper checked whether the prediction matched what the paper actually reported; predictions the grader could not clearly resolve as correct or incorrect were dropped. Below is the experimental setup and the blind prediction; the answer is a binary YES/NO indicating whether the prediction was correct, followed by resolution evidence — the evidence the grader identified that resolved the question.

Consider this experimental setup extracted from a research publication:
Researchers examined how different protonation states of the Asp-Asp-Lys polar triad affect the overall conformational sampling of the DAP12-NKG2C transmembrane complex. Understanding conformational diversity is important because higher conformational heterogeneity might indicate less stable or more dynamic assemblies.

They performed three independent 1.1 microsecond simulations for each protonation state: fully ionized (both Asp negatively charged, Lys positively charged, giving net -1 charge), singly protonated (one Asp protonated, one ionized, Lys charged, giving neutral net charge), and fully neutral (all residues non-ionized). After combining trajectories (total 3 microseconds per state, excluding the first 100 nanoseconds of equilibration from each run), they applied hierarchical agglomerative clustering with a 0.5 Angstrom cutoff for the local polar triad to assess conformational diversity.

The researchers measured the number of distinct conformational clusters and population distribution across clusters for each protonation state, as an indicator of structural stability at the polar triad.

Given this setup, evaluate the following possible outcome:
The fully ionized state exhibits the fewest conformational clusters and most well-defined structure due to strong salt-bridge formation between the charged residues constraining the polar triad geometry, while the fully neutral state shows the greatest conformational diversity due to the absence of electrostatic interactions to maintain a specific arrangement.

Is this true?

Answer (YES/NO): NO